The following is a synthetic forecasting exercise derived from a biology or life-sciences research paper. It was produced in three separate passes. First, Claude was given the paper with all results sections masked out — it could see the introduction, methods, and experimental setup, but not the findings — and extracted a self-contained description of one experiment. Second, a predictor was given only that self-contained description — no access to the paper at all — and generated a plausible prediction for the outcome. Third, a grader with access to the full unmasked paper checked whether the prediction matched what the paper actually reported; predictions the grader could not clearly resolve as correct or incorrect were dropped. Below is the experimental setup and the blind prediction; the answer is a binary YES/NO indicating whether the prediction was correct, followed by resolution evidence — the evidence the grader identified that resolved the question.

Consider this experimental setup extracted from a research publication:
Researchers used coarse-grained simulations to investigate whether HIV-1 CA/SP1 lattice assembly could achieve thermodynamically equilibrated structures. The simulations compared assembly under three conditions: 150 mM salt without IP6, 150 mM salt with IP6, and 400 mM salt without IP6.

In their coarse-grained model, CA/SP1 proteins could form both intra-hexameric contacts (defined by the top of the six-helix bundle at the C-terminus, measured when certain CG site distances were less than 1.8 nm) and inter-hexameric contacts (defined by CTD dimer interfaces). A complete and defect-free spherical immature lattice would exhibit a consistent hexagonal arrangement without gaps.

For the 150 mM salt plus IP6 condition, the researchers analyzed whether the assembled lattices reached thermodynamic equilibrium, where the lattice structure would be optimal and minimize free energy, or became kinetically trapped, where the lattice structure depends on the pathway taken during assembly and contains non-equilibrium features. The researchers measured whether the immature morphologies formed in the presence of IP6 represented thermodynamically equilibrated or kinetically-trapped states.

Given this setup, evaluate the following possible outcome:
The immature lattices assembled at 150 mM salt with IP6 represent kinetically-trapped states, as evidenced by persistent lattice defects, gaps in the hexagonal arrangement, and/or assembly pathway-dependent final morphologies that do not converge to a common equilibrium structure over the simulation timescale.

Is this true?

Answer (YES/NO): YES